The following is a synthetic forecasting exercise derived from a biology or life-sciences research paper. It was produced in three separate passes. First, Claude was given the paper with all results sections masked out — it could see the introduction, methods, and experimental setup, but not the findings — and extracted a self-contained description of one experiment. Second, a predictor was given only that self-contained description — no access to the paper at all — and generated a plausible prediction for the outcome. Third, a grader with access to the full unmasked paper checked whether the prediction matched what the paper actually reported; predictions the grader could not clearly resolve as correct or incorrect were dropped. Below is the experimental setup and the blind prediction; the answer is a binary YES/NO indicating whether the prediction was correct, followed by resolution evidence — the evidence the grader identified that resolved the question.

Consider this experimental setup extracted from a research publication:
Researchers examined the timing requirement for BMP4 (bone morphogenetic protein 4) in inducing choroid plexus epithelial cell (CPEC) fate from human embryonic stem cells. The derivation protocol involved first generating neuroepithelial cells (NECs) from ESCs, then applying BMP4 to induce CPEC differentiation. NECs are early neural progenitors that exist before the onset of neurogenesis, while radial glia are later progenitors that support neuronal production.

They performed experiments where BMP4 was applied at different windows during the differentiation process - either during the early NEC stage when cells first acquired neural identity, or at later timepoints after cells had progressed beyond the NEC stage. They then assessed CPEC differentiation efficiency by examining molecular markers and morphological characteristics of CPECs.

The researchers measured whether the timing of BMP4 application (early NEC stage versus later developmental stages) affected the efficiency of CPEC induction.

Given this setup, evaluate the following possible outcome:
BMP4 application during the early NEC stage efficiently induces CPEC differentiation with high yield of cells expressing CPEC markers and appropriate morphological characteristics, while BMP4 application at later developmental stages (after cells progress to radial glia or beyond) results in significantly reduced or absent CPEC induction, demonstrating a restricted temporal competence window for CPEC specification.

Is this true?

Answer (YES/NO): YES